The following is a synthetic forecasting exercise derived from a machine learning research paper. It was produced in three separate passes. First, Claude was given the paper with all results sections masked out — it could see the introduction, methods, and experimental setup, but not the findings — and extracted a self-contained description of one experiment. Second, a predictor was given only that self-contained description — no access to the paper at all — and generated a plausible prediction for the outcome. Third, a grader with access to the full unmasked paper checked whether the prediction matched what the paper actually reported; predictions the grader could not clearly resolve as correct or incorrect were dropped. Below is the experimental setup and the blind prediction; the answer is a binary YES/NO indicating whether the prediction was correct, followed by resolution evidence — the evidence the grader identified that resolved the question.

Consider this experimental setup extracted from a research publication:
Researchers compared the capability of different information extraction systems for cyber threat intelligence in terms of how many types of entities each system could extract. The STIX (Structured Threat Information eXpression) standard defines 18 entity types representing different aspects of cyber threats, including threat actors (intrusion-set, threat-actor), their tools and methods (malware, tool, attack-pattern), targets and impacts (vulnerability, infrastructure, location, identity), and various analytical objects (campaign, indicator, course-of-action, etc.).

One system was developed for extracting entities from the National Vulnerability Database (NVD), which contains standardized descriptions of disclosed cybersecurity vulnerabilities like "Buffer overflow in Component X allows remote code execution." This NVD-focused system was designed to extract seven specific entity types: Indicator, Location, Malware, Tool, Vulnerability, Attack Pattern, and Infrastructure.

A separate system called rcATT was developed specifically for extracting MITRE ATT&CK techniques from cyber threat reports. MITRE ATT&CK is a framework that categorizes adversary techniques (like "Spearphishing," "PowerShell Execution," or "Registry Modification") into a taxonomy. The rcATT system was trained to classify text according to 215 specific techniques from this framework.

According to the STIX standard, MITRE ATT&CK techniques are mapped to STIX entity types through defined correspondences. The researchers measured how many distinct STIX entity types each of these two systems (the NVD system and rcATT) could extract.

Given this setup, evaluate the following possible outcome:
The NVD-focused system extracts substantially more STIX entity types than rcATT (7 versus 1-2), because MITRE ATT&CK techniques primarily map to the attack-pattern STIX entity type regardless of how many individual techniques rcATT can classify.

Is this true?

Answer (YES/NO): YES